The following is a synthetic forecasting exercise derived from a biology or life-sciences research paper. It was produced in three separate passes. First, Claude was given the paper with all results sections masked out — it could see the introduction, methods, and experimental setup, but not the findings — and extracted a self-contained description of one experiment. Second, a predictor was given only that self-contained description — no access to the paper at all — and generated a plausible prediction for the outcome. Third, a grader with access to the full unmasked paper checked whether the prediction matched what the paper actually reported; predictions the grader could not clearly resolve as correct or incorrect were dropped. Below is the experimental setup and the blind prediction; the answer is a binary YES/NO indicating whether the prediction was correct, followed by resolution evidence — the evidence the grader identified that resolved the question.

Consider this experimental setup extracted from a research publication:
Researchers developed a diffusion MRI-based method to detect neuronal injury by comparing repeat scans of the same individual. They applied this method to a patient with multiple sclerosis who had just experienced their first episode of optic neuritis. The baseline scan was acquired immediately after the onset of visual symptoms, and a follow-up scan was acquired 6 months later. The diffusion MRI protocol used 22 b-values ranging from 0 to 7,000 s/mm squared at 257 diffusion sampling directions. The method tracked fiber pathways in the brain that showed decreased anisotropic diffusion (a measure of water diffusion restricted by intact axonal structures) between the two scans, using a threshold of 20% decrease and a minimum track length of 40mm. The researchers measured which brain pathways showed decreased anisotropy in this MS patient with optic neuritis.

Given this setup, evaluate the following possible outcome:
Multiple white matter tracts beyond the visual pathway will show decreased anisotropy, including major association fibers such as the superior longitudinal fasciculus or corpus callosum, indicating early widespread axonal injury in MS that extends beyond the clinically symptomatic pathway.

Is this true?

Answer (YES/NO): NO